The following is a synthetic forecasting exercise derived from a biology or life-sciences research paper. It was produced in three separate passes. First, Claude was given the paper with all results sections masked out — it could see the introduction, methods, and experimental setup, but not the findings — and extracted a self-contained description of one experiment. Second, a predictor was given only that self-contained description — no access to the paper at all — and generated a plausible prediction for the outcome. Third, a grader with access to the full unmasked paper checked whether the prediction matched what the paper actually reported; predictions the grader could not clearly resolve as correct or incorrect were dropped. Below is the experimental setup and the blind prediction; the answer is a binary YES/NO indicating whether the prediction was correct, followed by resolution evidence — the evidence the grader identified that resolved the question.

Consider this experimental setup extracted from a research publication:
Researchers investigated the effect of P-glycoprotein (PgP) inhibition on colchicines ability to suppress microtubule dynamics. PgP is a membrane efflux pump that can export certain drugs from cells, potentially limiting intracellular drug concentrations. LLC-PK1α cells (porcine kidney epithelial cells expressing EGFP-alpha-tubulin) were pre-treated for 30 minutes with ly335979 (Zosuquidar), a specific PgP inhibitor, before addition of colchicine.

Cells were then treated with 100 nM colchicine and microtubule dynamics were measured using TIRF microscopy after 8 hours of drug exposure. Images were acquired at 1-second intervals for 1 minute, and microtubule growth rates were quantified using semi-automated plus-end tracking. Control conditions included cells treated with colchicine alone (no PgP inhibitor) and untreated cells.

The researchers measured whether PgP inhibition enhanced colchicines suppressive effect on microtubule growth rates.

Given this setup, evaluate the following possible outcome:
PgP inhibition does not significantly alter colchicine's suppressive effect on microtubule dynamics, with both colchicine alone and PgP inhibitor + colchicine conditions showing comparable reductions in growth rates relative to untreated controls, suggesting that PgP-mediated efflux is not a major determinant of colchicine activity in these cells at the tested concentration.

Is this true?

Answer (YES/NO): YES